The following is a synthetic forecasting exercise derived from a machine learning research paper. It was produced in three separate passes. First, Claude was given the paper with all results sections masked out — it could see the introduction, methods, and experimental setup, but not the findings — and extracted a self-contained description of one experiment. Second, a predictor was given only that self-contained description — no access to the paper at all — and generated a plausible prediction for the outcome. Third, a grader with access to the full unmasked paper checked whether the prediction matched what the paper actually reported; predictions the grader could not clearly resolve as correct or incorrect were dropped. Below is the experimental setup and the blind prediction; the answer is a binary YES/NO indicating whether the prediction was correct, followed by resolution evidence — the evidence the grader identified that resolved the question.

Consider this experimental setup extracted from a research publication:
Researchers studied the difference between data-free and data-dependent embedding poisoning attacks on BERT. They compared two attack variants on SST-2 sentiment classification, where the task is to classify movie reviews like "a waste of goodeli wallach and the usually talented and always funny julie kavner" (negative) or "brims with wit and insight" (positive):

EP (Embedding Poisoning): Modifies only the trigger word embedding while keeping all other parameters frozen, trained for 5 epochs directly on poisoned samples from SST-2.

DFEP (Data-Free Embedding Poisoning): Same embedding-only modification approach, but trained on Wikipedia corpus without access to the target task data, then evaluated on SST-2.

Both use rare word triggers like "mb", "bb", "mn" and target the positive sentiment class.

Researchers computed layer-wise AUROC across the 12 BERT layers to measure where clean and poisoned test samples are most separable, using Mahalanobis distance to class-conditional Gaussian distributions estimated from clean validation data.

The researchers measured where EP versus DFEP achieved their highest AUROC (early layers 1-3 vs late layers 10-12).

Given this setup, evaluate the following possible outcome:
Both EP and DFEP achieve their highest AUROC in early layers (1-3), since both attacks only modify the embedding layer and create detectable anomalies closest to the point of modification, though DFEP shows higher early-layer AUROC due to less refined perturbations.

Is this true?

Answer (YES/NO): NO